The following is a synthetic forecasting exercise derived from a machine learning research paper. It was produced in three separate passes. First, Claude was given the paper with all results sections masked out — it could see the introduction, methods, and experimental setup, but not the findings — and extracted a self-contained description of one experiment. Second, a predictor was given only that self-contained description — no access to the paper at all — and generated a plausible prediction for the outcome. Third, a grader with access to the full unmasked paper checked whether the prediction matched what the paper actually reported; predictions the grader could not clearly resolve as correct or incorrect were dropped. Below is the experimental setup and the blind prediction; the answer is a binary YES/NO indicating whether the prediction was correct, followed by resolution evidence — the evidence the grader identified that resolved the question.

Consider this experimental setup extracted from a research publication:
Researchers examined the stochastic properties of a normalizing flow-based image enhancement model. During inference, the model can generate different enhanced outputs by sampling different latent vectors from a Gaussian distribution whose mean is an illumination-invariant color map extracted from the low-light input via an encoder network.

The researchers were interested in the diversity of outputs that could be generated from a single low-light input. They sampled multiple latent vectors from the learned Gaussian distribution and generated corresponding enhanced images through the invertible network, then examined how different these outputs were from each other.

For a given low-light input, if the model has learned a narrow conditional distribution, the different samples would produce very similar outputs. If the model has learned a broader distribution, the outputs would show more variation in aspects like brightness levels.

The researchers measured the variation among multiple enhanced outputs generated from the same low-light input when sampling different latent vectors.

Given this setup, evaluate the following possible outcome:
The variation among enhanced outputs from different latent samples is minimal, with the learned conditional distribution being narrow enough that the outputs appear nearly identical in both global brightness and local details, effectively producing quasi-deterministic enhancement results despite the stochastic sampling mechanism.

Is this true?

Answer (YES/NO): NO